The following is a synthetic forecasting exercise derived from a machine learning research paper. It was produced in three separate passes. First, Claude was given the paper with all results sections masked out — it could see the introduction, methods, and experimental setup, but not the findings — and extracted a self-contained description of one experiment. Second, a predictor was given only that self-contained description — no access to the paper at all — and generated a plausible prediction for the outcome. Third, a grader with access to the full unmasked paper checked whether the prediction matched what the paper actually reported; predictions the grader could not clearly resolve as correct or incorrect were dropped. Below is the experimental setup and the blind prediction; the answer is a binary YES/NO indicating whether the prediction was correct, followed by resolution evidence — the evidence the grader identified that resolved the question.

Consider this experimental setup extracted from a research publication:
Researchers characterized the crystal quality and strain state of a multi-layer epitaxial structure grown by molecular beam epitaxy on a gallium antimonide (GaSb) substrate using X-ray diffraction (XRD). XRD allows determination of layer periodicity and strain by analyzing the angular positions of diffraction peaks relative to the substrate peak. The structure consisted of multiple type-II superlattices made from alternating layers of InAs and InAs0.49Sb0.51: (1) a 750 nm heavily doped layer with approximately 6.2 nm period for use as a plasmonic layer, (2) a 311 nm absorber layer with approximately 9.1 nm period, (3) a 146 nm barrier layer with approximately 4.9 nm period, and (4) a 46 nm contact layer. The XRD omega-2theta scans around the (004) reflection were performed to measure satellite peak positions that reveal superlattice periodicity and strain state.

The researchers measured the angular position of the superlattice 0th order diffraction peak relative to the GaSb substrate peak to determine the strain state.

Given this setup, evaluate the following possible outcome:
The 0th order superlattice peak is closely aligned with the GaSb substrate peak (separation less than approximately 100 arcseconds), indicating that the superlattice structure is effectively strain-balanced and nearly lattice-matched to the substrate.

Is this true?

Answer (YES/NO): NO